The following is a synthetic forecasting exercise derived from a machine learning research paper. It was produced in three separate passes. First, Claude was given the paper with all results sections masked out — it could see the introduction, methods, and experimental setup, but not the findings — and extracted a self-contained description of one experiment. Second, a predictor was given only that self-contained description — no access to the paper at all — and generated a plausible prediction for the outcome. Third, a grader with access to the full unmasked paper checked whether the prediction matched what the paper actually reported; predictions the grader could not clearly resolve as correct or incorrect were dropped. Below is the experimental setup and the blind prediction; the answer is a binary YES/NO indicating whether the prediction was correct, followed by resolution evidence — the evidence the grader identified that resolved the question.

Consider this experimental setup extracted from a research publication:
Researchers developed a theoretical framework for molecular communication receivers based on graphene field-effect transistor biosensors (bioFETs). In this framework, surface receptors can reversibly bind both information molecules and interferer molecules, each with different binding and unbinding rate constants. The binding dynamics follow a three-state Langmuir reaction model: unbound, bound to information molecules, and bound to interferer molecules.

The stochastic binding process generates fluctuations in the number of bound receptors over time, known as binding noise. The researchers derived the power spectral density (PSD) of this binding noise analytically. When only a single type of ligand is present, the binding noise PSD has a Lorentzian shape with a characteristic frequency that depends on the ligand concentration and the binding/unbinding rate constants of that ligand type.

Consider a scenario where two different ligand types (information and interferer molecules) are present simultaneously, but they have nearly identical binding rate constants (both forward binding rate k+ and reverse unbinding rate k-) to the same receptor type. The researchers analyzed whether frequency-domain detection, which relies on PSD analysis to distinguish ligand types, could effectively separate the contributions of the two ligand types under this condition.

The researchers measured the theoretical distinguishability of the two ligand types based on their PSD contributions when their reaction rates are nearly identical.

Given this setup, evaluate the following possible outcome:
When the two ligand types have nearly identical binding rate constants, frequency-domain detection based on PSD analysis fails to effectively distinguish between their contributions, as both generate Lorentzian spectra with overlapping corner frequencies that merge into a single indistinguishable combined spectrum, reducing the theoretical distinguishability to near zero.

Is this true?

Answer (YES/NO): NO